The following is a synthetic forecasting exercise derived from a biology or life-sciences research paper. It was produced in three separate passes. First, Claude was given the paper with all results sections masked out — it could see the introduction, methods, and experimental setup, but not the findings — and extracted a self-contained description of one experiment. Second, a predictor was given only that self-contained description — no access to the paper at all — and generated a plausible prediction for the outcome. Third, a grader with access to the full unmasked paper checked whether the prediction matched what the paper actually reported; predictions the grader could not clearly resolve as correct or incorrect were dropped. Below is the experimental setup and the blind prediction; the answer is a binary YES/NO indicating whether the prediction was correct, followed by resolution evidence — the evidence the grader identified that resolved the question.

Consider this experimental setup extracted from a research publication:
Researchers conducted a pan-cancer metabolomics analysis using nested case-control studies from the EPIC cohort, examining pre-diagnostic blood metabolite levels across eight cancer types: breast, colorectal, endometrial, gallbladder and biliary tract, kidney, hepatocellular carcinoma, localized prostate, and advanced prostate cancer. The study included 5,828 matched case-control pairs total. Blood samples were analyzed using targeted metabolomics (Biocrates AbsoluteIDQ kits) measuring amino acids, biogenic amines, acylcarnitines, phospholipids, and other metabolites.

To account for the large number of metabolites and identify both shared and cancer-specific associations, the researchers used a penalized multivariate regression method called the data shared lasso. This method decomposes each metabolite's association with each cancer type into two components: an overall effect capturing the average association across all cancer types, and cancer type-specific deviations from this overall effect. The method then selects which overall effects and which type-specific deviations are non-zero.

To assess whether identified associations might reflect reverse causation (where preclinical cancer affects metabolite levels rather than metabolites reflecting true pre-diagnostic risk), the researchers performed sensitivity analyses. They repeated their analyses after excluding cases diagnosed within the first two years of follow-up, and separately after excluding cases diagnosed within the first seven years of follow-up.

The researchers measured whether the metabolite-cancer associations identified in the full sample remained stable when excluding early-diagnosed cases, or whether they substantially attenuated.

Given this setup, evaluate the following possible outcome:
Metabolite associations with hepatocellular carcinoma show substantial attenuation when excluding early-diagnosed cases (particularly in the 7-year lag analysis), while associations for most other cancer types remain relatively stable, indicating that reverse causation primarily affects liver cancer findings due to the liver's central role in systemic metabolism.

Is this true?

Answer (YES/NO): NO